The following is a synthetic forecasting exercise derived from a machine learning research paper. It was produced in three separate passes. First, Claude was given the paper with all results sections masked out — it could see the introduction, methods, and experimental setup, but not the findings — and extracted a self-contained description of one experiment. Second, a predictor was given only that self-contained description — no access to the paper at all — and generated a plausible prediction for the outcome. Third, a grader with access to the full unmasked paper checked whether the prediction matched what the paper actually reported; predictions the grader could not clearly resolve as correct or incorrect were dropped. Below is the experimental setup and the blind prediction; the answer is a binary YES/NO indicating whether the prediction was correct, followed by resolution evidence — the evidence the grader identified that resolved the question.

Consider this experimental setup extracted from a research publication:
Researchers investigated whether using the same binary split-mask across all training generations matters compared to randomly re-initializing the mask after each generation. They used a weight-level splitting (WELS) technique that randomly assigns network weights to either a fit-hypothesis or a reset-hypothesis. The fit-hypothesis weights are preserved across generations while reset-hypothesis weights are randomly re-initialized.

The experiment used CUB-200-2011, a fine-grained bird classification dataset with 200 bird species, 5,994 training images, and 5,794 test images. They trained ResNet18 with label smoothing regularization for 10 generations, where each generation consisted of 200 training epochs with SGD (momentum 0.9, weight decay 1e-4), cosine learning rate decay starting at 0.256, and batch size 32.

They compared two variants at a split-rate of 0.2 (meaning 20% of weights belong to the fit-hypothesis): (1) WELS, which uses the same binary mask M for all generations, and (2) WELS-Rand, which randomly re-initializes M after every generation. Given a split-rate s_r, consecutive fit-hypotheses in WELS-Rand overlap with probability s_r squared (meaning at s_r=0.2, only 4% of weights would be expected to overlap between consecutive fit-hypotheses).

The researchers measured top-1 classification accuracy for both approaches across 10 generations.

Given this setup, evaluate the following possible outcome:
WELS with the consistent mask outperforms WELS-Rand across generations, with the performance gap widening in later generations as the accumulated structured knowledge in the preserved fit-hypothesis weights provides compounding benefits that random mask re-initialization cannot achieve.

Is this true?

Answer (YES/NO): YES